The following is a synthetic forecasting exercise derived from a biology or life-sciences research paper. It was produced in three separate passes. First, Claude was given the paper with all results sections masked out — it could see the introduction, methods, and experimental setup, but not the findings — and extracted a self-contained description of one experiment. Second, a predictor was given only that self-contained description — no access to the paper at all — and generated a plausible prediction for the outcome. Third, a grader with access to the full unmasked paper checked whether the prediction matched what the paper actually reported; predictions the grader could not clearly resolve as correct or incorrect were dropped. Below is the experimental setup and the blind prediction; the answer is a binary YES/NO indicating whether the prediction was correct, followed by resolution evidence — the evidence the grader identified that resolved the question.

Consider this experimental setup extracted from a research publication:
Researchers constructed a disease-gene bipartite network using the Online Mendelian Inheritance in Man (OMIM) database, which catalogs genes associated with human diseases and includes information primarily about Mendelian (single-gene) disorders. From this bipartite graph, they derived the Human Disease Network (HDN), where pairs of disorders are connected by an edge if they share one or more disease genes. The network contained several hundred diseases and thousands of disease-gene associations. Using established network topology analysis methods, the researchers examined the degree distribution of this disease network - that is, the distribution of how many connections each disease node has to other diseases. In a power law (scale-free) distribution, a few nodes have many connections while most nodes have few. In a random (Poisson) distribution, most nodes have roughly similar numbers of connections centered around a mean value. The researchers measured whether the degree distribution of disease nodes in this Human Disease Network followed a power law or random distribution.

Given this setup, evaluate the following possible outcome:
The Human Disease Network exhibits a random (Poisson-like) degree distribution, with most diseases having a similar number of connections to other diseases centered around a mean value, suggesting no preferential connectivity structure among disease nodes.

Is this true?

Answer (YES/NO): NO